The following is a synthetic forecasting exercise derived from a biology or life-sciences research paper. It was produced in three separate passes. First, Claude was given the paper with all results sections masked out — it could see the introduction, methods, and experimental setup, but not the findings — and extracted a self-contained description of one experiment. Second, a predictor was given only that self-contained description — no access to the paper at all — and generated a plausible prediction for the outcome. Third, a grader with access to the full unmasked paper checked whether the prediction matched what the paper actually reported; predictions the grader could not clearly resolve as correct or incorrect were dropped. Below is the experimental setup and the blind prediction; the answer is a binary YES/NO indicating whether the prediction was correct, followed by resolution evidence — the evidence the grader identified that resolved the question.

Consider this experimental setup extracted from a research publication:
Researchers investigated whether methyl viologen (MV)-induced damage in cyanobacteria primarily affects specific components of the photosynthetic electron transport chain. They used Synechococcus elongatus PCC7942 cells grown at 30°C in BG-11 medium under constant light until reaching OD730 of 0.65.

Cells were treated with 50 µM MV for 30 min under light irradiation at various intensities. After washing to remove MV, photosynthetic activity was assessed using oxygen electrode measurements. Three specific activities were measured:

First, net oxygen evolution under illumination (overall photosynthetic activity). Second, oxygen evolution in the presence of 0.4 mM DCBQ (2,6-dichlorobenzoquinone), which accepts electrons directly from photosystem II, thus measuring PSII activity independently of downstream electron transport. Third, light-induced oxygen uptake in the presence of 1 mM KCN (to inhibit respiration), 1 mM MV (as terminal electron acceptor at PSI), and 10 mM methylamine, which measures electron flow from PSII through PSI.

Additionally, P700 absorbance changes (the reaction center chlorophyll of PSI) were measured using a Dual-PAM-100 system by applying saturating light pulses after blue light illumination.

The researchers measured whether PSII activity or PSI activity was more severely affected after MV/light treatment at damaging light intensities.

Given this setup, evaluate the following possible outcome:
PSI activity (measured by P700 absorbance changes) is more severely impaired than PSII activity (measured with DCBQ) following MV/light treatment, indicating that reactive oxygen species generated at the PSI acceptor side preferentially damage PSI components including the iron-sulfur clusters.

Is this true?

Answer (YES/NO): NO